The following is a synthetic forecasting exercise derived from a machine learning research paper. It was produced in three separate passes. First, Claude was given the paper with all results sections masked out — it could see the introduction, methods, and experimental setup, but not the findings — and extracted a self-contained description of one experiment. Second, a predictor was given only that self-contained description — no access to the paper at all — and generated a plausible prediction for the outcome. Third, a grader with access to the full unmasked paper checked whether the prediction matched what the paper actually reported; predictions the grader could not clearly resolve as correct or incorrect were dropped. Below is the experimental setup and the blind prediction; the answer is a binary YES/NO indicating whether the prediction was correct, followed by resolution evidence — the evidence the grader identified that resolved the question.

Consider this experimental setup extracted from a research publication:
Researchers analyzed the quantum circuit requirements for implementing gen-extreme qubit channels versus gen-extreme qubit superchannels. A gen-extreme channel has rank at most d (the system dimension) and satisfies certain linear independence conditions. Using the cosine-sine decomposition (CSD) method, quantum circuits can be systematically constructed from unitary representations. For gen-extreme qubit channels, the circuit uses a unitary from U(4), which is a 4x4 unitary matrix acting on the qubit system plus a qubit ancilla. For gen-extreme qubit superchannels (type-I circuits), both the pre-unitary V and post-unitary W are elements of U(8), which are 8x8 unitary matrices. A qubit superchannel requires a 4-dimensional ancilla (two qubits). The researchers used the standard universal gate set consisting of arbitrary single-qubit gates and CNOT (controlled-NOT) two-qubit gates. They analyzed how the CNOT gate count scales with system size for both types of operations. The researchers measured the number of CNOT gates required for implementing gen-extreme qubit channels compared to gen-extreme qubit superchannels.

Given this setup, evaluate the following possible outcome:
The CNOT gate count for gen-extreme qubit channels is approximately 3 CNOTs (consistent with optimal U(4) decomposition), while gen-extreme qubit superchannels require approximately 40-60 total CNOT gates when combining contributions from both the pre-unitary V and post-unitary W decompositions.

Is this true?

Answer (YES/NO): NO